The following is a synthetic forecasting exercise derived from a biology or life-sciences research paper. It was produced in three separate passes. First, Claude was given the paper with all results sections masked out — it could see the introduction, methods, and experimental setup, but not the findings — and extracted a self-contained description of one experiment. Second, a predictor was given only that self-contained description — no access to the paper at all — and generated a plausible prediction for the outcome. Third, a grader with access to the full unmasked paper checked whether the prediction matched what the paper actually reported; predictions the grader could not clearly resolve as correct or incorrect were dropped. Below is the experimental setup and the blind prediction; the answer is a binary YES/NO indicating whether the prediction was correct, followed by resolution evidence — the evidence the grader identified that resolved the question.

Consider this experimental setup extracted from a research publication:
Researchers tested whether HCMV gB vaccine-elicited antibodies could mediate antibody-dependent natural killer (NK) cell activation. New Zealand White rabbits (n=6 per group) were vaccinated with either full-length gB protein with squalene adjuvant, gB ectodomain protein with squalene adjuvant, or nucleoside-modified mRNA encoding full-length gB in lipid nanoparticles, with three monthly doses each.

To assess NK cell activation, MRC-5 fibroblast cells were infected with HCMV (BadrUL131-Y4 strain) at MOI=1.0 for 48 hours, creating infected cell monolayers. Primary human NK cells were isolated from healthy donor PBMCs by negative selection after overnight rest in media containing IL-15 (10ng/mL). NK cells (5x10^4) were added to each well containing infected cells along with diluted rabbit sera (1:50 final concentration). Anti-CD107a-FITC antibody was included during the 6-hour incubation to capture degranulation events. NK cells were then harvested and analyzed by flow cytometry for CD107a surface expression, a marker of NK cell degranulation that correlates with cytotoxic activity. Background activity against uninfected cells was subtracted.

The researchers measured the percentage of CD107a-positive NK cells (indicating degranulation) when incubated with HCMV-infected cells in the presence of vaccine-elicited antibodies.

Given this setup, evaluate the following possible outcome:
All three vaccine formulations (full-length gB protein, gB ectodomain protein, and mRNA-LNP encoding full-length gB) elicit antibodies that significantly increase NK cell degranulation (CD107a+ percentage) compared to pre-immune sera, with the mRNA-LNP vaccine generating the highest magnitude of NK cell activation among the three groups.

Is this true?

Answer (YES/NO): NO